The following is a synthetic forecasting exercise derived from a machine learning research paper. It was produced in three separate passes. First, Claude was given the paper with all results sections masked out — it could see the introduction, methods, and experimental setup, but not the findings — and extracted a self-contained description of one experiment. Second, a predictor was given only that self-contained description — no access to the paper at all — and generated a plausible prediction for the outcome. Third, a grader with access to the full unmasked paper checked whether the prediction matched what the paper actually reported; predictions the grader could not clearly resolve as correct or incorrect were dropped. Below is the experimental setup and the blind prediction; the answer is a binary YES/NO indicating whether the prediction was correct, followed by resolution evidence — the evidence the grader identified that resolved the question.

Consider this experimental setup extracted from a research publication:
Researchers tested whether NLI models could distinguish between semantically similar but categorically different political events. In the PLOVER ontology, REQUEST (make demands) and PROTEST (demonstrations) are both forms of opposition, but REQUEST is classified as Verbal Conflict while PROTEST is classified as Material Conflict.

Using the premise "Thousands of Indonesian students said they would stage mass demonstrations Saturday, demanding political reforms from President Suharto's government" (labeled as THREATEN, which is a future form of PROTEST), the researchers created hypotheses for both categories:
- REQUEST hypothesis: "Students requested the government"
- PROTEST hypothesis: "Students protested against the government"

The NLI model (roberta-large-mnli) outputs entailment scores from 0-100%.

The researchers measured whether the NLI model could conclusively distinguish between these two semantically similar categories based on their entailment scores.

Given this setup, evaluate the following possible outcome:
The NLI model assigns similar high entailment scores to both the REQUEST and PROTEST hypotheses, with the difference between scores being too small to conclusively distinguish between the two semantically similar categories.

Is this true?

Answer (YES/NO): YES